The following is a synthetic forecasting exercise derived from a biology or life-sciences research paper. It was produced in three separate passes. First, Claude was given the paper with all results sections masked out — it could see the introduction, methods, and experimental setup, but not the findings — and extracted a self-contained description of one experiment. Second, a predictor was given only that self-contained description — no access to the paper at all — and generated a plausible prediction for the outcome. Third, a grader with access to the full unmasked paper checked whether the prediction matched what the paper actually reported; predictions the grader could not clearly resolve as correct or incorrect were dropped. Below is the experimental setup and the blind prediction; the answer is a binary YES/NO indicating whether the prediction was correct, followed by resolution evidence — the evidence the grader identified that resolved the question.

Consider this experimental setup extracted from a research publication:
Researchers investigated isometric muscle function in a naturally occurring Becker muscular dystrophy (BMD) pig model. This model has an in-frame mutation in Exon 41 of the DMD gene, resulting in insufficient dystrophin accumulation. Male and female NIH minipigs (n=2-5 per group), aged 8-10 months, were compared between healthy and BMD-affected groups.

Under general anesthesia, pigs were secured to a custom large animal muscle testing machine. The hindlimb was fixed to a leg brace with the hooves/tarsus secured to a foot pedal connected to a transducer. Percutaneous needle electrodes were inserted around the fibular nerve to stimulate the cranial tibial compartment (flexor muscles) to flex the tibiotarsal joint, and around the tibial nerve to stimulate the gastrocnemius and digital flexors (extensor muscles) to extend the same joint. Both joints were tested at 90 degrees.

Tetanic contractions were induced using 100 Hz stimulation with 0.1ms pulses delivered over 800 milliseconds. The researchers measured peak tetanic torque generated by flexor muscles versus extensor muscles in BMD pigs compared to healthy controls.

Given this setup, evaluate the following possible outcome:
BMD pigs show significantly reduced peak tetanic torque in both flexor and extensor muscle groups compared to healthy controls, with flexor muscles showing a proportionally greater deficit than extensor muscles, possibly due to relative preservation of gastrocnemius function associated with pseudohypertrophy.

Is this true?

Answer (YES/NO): NO